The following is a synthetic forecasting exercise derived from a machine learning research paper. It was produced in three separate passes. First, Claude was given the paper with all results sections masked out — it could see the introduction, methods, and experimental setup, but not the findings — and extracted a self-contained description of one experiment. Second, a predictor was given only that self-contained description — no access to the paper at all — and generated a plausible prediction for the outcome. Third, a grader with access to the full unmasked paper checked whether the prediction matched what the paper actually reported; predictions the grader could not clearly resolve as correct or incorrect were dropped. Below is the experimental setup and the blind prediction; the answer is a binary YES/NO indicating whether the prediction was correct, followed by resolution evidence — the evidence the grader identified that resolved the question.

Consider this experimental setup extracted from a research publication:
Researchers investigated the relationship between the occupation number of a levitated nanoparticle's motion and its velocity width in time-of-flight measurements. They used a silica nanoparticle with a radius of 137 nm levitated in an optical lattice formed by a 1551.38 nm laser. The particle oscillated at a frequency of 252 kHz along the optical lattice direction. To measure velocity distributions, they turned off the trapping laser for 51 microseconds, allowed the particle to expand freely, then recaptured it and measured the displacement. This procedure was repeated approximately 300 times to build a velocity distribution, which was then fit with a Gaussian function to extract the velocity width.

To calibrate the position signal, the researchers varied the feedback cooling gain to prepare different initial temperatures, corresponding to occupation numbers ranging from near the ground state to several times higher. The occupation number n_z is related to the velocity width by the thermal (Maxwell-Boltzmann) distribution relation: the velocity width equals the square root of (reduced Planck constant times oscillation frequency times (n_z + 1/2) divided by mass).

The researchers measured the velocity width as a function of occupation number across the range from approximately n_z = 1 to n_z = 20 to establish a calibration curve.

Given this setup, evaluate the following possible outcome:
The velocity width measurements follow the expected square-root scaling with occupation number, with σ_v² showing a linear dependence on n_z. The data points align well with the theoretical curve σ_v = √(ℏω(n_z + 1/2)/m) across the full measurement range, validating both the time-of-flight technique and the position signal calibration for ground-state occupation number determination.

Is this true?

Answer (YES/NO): NO